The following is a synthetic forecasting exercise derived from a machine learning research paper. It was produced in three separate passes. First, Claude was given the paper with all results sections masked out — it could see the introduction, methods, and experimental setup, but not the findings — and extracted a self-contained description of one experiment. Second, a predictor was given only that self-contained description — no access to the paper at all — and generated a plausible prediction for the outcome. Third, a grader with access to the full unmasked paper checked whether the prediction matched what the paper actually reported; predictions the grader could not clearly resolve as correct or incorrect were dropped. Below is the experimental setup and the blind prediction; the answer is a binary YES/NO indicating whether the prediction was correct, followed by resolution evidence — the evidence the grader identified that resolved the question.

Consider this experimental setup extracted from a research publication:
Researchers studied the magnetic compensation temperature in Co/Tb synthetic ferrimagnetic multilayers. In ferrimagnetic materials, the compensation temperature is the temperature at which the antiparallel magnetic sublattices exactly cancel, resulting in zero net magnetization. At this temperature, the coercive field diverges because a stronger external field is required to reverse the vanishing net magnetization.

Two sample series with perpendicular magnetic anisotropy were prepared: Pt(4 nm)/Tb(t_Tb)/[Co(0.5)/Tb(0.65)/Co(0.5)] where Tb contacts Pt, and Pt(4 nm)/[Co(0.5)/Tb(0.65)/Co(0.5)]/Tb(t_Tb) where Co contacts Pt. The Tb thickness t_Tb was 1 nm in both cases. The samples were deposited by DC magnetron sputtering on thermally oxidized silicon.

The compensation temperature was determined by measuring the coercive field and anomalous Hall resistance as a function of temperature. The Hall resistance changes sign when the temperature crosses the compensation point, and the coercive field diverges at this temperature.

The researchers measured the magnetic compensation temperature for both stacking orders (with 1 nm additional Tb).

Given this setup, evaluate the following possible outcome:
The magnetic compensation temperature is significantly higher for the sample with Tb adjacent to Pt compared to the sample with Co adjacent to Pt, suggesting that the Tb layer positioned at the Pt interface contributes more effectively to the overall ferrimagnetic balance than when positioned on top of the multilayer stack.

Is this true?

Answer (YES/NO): YES